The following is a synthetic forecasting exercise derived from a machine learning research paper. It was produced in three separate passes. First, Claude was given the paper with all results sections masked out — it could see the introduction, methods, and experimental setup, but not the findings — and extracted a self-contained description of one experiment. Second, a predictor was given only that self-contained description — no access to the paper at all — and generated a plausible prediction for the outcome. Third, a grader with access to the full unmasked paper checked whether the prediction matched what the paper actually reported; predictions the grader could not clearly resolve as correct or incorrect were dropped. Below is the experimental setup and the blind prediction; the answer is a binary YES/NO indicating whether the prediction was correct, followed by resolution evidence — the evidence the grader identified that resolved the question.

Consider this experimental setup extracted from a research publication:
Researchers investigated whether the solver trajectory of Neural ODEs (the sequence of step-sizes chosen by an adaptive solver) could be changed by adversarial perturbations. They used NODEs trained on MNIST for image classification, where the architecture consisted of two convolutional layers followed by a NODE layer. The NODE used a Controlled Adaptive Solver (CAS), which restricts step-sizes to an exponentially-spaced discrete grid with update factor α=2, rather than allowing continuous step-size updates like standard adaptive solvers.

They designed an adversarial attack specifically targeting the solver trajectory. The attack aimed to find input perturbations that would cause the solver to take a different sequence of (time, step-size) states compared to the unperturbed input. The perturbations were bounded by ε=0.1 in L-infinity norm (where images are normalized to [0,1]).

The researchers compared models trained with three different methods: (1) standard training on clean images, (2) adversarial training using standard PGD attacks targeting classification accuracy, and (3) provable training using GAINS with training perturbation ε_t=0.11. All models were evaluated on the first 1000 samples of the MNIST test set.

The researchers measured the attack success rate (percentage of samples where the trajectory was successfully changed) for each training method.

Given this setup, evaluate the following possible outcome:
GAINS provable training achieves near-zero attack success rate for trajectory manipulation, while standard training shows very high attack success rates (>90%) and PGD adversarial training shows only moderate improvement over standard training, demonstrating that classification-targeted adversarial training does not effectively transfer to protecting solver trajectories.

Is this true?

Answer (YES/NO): NO